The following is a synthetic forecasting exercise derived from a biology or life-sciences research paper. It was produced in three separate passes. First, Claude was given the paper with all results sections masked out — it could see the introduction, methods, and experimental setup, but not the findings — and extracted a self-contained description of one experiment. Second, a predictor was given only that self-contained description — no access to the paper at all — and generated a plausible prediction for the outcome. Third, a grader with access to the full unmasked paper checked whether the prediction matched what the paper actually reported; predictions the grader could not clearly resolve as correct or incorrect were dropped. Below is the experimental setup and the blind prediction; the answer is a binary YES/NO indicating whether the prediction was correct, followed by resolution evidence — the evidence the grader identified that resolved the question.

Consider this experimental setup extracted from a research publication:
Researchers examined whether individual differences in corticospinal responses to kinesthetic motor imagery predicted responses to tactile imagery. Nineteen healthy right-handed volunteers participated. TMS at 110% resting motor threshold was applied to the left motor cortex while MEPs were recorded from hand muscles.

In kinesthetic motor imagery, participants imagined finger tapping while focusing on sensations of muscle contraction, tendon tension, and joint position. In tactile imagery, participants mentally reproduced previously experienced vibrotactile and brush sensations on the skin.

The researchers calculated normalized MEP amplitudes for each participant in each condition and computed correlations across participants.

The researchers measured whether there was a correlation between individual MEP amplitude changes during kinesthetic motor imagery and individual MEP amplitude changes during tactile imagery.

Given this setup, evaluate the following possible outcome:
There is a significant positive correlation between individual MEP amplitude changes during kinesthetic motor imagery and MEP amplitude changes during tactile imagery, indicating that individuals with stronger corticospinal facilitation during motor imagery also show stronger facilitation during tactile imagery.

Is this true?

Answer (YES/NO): YES